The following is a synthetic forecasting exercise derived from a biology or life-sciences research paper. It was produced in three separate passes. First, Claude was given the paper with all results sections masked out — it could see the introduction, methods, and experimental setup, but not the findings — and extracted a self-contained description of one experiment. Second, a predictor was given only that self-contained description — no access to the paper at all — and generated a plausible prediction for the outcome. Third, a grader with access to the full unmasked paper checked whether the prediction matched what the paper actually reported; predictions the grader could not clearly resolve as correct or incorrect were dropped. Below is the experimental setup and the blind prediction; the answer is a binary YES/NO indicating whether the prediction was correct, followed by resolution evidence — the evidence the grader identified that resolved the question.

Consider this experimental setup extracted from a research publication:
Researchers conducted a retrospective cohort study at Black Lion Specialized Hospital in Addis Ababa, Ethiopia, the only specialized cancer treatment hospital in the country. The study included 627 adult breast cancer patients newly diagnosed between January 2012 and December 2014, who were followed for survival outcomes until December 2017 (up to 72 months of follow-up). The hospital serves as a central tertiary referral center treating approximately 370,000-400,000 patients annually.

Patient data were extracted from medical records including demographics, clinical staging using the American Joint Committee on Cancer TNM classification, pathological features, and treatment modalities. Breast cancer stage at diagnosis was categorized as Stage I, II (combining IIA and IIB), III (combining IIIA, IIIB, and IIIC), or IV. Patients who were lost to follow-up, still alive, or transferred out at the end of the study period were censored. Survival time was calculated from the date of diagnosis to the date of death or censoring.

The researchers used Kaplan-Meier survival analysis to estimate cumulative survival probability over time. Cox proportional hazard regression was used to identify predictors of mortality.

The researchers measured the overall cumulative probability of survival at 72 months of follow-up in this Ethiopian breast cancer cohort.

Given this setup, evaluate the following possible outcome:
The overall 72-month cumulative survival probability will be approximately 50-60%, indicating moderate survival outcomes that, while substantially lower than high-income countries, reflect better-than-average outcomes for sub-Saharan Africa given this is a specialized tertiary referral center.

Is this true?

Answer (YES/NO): NO